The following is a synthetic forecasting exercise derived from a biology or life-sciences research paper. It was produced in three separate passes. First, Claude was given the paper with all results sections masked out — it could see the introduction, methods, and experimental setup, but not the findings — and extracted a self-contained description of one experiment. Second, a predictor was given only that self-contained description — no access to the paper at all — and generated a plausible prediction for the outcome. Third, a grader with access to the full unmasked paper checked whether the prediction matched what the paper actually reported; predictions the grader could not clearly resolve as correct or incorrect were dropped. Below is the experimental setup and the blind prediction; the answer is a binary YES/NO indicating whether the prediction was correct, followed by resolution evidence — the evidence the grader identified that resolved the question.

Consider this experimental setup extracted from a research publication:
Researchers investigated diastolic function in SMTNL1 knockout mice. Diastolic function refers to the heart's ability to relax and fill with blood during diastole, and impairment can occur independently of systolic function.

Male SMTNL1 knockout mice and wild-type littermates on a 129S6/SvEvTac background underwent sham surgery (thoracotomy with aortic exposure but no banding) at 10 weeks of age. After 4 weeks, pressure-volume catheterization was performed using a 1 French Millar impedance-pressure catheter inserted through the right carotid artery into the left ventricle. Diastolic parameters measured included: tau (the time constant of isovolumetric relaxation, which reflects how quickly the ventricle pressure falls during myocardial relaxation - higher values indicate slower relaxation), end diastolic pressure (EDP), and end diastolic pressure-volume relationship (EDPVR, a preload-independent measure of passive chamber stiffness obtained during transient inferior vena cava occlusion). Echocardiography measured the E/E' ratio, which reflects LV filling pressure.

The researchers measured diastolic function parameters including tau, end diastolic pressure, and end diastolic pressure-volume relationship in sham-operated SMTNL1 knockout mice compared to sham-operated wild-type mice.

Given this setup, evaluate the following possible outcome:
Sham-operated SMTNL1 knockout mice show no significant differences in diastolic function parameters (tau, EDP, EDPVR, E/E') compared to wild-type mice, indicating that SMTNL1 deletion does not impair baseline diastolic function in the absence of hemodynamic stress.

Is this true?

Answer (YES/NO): NO